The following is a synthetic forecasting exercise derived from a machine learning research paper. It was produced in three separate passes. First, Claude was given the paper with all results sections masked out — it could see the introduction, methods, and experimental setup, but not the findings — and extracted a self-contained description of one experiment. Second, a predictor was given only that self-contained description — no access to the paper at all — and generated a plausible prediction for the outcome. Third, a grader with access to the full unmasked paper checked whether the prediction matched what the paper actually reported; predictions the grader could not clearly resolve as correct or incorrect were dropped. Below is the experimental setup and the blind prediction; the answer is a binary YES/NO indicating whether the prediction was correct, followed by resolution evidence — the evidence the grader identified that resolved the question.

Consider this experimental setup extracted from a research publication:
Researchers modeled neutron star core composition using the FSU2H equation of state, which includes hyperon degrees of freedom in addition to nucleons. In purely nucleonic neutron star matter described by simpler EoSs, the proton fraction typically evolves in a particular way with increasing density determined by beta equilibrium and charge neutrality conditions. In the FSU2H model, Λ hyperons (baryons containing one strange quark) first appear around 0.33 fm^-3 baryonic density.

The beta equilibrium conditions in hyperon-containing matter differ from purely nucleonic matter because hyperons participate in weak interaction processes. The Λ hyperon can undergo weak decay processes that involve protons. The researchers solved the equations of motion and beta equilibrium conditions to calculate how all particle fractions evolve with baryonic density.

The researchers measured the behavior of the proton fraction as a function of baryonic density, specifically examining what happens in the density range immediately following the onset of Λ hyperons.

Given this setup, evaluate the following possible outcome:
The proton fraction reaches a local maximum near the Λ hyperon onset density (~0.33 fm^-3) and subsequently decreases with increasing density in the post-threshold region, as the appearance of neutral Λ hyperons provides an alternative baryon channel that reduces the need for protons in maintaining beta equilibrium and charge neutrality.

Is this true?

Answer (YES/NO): NO